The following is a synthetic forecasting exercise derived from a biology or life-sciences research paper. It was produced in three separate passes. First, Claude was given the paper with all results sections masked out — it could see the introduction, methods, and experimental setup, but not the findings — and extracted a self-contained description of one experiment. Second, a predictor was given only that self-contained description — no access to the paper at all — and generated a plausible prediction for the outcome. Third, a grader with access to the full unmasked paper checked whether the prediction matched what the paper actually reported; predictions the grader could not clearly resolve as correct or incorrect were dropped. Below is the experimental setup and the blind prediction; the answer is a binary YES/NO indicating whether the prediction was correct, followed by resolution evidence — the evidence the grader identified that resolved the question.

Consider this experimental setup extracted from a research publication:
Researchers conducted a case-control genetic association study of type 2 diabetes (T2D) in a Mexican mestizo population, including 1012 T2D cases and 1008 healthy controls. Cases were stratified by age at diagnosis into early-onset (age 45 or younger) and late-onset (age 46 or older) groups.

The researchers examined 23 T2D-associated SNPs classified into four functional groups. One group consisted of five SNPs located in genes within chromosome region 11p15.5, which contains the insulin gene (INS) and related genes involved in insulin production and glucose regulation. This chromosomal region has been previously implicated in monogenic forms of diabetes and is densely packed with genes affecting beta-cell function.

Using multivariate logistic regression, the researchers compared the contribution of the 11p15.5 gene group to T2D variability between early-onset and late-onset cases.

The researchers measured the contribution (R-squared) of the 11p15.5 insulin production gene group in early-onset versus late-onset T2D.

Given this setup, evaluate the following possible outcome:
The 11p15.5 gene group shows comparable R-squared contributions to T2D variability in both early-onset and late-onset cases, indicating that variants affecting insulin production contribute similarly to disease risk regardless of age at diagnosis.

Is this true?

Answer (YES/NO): NO